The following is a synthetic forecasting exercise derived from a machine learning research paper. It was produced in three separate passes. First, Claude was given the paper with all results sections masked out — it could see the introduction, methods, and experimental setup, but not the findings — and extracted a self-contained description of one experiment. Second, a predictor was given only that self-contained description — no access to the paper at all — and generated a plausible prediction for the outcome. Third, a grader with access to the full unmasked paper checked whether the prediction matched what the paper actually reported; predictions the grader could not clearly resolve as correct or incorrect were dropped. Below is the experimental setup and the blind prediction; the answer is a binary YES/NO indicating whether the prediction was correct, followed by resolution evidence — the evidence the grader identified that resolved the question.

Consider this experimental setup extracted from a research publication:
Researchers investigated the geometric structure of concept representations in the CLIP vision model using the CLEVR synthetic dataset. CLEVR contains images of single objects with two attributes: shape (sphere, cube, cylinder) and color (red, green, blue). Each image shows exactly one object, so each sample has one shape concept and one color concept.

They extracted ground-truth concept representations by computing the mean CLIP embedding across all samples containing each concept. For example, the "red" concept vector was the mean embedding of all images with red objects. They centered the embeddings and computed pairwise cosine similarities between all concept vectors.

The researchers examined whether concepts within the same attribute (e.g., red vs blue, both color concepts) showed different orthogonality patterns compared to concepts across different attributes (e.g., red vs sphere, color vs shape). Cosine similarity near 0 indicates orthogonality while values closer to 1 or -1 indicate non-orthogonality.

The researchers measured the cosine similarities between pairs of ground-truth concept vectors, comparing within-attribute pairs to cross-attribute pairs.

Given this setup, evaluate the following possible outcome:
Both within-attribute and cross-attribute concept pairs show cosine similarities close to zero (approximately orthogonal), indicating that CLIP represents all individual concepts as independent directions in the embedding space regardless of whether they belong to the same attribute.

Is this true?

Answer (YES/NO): NO